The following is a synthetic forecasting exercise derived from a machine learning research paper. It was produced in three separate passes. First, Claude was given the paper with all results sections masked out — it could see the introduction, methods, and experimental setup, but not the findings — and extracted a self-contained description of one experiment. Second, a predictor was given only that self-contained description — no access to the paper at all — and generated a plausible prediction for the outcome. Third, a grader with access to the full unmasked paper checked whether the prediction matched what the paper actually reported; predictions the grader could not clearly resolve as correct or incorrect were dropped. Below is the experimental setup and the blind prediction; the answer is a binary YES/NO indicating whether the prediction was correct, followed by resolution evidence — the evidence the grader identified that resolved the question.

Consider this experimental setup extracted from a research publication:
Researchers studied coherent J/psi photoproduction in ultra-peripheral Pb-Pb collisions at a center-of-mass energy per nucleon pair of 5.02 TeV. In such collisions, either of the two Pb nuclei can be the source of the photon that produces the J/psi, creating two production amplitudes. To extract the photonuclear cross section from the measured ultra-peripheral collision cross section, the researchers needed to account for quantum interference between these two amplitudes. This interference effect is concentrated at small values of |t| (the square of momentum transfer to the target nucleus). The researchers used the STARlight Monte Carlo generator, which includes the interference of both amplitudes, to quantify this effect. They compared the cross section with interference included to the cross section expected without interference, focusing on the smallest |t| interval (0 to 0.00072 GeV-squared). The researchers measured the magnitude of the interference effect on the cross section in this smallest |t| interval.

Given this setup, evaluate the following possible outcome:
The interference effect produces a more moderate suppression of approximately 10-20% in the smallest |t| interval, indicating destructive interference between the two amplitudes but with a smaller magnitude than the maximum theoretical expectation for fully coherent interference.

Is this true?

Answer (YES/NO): YES